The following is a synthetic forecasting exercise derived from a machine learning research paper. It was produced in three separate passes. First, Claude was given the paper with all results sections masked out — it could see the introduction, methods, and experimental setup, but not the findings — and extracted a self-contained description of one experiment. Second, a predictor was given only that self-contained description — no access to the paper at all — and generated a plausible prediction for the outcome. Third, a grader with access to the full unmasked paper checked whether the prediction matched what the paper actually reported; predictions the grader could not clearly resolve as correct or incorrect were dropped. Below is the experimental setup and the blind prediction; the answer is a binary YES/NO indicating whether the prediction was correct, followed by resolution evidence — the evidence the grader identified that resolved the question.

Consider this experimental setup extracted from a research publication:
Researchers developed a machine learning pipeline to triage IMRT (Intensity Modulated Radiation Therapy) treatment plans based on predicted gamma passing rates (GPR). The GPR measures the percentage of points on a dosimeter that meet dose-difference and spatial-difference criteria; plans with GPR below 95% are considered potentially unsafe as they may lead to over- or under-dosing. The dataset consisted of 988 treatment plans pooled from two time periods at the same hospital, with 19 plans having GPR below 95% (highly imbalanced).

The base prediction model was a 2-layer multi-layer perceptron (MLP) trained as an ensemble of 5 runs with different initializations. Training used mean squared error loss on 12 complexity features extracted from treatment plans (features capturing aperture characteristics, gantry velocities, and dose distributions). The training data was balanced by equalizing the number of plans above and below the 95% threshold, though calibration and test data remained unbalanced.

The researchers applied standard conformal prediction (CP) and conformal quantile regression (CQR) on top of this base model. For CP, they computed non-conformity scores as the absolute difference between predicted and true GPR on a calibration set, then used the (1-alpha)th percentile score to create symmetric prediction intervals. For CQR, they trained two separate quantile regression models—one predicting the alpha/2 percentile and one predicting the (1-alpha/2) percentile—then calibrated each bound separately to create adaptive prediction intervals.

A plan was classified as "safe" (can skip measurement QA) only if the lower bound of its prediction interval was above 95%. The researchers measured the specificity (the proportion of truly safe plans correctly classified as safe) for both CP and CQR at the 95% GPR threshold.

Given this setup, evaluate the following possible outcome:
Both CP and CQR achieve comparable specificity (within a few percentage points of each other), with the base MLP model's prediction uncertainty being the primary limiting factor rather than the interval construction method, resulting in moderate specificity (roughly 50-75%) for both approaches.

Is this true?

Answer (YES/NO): NO